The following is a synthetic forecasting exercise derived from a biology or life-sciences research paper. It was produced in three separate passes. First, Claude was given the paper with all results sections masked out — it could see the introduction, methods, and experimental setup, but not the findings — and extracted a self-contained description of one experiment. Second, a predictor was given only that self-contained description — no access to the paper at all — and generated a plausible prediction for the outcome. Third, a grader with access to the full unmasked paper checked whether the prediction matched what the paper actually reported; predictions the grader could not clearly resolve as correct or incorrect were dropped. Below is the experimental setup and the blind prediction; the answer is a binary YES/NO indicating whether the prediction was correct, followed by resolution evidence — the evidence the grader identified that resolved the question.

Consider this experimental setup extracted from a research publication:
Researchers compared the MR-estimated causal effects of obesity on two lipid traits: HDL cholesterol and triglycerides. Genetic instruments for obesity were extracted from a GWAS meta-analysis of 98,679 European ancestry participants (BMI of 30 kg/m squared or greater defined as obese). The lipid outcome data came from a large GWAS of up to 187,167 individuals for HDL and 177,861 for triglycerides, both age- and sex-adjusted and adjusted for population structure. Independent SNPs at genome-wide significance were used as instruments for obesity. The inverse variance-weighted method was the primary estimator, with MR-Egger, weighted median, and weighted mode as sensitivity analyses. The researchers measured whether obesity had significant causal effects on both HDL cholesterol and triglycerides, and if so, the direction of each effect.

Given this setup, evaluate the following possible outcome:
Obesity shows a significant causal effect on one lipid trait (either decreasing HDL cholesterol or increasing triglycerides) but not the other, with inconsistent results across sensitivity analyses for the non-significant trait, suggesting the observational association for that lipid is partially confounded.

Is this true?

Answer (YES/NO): NO